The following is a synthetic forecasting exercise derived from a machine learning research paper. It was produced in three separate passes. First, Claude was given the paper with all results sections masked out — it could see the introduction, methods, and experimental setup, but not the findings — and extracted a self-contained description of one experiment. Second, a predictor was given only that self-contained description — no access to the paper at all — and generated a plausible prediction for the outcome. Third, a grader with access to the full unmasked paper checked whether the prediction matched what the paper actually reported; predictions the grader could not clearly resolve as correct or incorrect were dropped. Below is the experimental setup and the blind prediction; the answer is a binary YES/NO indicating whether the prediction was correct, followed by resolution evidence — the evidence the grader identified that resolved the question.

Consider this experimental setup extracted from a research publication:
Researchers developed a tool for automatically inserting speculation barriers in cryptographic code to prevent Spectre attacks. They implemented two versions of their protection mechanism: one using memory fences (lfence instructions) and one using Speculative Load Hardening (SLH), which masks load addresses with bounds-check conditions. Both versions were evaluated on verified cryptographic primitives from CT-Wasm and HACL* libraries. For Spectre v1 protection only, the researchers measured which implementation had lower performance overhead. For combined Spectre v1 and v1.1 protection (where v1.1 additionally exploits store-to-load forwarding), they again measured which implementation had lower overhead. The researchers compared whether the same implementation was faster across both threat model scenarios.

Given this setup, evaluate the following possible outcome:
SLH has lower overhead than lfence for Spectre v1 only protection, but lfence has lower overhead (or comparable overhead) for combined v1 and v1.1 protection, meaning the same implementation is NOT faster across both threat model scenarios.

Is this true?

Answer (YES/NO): YES